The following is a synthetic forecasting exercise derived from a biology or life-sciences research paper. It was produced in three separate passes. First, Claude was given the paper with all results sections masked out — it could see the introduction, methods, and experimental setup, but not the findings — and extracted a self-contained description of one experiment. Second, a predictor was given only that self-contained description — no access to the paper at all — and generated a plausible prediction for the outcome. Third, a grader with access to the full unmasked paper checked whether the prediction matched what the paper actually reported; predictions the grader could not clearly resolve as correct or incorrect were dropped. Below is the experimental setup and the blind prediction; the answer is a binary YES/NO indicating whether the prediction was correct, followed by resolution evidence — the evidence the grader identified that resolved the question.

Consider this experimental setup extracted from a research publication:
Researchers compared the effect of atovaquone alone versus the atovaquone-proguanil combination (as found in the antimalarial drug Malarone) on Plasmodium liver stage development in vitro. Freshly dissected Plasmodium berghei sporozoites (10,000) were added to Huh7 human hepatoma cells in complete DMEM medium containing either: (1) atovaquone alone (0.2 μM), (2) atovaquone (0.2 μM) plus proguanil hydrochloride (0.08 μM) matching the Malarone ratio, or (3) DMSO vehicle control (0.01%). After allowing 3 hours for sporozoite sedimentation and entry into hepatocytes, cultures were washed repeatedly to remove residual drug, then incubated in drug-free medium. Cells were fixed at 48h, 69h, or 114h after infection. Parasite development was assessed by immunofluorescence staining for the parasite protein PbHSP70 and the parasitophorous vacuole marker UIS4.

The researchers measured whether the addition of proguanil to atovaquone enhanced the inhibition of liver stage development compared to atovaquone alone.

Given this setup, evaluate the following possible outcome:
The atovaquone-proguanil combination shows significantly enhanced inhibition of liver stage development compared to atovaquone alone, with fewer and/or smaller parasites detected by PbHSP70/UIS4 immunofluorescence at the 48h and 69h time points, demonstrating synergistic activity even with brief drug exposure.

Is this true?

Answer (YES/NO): NO